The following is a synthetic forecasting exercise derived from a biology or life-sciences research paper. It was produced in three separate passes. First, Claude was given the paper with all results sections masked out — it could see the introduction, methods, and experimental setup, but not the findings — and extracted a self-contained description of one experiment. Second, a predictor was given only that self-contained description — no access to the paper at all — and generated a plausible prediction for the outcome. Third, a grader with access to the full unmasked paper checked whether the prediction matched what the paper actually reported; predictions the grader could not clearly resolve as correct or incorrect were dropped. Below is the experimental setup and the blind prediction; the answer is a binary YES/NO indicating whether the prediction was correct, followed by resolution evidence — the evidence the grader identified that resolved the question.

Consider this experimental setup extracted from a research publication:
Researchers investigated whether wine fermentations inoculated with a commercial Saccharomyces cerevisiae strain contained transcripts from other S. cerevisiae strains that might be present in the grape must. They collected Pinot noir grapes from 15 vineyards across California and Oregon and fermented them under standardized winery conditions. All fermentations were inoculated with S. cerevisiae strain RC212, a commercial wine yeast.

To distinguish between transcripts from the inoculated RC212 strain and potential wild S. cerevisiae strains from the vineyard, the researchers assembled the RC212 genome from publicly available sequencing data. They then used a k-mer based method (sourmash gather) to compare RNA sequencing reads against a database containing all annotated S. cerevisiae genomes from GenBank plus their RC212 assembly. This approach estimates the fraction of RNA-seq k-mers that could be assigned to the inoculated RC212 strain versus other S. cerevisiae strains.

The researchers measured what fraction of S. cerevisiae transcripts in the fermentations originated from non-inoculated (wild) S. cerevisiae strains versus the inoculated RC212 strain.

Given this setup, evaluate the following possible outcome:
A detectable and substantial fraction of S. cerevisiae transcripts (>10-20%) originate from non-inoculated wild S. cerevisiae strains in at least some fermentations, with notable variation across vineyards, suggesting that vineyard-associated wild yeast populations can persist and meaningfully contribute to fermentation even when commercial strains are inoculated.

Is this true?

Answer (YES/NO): NO